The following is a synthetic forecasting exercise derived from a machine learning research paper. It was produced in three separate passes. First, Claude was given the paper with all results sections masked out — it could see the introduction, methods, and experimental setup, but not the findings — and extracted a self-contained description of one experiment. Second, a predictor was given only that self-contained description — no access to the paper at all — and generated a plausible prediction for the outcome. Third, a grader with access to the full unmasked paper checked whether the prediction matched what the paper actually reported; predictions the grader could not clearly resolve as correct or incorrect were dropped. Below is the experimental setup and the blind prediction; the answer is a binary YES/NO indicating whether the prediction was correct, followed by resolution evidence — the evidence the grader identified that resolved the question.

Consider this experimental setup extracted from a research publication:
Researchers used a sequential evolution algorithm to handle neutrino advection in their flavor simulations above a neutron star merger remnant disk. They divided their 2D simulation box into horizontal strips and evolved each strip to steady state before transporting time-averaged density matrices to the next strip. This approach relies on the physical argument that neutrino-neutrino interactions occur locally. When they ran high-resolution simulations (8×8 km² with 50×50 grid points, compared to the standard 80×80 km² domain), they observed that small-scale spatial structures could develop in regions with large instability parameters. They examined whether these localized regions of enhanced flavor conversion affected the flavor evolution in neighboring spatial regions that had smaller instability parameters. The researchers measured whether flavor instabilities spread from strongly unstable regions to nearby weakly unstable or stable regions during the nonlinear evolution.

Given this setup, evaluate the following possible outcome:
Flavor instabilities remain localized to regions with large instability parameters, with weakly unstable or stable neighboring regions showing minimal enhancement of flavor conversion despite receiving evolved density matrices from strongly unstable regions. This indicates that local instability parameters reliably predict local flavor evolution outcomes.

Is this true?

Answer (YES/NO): YES